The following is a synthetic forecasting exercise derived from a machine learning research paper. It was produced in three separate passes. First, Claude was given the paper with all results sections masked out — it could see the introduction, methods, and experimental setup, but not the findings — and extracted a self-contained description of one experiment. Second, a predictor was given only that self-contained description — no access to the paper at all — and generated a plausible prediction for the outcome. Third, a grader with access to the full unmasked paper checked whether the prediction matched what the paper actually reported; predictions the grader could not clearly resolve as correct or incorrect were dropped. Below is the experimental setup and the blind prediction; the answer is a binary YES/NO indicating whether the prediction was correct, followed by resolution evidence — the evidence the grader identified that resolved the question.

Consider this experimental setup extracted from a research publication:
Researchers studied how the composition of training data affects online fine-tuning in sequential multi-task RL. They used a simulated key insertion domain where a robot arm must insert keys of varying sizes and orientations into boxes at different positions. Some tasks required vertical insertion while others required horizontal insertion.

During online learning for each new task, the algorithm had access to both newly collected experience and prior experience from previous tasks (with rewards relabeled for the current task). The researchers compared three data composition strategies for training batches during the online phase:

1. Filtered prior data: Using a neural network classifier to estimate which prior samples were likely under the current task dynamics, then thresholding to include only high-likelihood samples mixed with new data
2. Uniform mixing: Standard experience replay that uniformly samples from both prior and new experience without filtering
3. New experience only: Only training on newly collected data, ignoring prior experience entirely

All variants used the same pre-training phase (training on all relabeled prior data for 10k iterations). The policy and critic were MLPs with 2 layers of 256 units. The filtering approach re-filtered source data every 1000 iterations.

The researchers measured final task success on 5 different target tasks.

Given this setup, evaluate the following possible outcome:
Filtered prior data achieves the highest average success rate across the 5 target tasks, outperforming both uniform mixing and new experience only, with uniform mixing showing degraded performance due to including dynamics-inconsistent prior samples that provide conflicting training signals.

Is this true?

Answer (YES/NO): YES